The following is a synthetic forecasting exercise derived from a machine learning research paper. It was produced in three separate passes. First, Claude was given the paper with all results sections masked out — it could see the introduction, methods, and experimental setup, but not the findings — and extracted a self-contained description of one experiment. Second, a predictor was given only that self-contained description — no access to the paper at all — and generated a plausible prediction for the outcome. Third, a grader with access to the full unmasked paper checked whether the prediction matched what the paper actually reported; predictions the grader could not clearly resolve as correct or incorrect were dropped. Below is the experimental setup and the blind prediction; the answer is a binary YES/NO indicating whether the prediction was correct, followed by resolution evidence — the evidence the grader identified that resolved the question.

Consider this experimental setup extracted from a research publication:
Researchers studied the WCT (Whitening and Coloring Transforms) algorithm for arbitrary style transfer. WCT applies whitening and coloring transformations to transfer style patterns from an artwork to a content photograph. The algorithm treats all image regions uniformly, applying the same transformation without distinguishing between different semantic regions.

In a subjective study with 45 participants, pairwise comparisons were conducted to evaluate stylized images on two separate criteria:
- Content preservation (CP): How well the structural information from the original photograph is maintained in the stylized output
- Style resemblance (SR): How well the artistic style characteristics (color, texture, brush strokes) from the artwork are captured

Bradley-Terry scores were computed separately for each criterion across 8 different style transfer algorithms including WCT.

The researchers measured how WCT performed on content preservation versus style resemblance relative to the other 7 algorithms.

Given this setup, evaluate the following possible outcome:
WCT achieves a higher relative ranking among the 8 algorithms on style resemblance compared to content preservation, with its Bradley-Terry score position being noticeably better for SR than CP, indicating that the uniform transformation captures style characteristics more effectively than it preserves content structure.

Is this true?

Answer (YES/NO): YES